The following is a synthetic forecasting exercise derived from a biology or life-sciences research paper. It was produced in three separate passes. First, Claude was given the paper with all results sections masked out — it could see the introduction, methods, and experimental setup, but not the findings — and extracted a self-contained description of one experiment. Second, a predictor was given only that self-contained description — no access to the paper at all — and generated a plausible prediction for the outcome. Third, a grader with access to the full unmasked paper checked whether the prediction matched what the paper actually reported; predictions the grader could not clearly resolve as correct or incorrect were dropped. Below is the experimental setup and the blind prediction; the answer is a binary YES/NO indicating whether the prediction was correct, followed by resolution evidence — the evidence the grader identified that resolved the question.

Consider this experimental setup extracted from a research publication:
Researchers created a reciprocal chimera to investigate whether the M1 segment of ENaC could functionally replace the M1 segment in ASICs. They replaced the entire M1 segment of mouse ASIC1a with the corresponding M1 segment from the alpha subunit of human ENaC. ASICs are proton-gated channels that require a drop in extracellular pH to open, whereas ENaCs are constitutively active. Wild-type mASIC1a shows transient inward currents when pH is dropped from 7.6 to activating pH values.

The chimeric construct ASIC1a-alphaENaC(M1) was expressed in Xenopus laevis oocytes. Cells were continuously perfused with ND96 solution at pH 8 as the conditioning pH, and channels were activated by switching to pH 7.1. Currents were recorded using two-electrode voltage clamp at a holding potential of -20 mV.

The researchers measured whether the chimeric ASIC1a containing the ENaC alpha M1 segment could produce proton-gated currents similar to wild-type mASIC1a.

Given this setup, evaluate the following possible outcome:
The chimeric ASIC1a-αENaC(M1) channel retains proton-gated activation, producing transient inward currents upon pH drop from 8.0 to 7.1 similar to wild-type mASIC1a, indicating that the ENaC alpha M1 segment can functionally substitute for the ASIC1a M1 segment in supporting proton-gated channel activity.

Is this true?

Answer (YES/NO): NO